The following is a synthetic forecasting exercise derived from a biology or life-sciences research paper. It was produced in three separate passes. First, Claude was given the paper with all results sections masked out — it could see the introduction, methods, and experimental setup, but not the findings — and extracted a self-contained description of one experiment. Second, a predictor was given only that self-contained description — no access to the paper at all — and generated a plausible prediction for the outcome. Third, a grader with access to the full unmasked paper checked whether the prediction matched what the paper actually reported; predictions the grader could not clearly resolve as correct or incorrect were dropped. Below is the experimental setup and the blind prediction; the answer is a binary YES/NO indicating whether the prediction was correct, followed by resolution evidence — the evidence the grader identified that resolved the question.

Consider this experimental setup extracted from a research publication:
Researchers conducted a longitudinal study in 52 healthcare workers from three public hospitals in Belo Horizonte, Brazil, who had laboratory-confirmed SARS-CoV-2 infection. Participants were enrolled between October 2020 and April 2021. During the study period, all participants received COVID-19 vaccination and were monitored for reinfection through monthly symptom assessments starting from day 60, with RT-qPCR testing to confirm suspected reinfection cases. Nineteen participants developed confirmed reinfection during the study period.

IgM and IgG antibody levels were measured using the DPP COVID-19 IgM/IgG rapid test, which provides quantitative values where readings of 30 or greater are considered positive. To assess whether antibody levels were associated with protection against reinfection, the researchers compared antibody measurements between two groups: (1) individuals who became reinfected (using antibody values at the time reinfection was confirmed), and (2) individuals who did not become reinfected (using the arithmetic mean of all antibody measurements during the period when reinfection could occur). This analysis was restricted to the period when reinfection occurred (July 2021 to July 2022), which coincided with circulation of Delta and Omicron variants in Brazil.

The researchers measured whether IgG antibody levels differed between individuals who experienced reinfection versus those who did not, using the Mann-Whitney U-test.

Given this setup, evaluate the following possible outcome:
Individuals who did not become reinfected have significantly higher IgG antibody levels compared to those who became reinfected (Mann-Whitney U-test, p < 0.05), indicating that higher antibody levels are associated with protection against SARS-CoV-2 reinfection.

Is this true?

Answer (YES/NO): NO